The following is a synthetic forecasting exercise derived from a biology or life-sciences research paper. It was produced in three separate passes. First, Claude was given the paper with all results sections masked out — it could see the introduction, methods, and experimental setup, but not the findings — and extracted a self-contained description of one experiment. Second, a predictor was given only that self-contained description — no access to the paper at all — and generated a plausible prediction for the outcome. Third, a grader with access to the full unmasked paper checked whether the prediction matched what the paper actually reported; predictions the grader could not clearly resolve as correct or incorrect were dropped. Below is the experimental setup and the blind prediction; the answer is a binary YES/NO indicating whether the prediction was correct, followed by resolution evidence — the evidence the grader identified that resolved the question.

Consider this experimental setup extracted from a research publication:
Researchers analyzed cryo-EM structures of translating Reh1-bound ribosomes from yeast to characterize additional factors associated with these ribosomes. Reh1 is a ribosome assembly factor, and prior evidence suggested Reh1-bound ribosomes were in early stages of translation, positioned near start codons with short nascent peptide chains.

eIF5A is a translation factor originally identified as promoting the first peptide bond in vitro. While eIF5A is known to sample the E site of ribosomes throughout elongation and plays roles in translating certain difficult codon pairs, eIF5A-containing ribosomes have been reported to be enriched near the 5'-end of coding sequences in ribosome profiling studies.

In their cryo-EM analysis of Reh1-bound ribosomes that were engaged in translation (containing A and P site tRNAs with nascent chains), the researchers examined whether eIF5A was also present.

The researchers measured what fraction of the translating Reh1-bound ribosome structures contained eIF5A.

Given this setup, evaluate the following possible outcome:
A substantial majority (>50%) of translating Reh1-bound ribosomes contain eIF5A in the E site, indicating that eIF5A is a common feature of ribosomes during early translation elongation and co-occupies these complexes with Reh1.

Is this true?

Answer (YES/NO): NO